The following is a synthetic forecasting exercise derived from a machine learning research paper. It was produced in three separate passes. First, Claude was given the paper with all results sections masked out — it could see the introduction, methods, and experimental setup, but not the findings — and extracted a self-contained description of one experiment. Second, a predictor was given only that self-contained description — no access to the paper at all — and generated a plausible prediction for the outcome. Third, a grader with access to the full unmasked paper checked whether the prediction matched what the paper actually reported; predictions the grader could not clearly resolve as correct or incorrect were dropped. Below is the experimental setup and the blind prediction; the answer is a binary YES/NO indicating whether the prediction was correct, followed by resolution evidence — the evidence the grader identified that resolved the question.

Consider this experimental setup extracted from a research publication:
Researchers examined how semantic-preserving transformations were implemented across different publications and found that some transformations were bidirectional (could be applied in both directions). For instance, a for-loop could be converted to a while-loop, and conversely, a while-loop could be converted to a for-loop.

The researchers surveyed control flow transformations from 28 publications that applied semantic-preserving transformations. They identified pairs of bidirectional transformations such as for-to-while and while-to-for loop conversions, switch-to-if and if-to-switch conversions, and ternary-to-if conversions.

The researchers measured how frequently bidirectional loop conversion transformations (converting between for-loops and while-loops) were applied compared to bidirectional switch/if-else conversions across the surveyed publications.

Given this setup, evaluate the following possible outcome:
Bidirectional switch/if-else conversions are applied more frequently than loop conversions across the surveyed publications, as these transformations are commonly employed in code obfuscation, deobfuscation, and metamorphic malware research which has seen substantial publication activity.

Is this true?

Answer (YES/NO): NO